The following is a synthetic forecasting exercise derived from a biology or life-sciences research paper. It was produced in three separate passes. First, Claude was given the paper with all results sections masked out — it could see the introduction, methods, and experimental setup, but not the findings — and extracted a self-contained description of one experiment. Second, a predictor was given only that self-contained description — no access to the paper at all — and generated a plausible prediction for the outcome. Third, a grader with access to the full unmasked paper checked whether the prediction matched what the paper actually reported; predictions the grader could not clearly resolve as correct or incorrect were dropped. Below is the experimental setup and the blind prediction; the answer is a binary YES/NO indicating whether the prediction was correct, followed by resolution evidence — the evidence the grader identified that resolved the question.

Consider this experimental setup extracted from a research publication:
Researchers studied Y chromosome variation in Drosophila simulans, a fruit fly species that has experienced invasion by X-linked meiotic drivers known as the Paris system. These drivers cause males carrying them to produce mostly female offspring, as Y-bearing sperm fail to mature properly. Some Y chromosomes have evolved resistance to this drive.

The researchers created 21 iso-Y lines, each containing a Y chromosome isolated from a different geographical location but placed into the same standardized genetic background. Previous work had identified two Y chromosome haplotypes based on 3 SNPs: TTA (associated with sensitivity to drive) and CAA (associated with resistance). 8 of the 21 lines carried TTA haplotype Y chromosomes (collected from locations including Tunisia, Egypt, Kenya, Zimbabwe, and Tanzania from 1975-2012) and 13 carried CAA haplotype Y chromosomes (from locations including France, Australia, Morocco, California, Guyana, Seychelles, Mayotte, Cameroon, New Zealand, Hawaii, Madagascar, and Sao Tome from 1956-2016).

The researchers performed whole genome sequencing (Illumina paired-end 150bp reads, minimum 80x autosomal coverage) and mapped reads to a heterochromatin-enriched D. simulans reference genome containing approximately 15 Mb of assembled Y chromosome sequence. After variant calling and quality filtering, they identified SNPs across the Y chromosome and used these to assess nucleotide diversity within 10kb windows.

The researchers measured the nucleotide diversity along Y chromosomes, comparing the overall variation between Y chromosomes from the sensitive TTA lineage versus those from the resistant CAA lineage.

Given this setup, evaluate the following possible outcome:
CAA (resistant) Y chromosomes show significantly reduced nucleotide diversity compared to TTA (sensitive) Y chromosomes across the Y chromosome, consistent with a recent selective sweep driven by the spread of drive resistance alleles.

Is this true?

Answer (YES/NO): NO